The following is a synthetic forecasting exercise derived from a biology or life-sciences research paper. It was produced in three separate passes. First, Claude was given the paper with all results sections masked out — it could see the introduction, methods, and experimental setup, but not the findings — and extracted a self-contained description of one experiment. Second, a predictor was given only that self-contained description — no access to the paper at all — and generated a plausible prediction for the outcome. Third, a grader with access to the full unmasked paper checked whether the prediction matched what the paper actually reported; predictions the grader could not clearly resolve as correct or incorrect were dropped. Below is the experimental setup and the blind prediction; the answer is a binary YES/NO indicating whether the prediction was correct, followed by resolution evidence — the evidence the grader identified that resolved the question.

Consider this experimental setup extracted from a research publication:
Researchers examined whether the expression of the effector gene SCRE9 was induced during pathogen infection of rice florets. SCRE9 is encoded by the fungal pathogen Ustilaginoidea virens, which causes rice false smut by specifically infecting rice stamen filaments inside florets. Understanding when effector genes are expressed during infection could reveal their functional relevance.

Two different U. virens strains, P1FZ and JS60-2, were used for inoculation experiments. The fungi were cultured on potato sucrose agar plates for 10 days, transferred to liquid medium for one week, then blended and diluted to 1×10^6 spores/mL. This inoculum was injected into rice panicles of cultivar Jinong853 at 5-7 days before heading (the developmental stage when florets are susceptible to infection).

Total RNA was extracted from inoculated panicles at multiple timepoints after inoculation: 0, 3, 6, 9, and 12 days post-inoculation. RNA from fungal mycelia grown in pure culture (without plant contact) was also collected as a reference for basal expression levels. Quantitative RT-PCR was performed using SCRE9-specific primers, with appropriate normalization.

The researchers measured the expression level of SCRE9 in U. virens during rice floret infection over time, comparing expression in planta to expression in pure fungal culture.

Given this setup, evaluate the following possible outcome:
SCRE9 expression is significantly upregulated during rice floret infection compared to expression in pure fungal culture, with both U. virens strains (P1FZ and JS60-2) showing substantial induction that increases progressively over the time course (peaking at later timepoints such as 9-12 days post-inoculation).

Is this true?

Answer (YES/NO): NO